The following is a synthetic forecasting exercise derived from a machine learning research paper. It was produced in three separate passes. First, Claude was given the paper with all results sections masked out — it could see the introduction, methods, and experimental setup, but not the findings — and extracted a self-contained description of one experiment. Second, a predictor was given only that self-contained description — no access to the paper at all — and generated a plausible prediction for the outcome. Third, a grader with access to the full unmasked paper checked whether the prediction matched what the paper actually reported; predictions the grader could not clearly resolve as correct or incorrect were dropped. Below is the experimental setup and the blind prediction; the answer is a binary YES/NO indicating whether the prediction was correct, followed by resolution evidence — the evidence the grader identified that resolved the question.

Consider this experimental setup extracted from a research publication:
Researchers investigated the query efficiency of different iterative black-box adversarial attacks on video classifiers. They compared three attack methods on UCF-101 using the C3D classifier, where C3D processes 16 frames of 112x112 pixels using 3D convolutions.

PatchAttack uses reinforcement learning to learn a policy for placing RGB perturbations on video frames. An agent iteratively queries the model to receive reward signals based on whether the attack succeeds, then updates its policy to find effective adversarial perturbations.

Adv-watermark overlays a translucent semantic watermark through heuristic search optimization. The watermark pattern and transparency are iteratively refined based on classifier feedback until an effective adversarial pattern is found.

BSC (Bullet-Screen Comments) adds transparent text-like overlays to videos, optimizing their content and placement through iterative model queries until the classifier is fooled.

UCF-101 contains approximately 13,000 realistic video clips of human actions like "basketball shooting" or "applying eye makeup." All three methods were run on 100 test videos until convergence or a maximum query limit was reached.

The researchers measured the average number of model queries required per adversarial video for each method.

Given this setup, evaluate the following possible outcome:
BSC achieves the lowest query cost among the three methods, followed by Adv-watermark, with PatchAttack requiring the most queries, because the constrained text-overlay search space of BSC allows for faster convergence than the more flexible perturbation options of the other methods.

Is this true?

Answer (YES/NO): NO